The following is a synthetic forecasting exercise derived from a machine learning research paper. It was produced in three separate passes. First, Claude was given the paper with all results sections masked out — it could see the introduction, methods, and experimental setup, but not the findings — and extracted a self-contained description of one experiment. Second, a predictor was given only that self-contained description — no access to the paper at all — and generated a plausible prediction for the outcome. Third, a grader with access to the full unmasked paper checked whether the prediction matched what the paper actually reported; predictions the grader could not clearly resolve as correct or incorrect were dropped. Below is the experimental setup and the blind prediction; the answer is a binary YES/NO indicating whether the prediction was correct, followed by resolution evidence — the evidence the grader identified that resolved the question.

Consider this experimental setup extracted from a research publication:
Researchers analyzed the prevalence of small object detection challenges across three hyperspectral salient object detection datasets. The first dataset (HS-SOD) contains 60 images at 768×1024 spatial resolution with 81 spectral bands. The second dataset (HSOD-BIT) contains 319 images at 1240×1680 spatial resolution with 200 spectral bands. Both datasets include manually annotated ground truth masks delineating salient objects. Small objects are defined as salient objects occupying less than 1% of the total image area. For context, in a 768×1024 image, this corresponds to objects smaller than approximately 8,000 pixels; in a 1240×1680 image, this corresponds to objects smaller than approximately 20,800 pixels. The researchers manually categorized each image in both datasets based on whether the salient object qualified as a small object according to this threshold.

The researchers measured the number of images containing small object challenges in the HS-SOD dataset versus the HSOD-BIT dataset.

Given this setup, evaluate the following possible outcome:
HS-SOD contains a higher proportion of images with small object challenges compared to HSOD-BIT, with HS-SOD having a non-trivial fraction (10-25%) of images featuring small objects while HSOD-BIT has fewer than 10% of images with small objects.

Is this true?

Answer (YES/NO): NO